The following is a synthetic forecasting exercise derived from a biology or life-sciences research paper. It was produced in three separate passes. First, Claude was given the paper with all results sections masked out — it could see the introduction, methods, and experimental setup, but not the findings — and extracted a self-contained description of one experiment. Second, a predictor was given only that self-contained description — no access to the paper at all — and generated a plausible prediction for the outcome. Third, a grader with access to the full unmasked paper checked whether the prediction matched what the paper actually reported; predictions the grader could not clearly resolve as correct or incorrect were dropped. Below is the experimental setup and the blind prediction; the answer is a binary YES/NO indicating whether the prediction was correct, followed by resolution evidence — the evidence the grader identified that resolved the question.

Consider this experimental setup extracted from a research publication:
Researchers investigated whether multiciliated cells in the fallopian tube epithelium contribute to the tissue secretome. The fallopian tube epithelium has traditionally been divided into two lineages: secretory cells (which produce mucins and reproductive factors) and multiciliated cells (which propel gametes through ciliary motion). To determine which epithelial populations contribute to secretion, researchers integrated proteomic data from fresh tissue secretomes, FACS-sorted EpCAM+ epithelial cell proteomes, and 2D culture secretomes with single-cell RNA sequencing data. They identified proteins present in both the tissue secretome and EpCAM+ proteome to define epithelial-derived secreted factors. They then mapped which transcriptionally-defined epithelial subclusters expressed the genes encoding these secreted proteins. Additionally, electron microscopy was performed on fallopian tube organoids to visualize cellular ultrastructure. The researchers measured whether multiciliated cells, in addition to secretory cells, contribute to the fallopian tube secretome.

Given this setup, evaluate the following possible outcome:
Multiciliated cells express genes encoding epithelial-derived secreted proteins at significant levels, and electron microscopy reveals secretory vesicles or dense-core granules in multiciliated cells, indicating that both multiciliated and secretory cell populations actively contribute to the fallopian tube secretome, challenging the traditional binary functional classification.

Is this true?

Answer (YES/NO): YES